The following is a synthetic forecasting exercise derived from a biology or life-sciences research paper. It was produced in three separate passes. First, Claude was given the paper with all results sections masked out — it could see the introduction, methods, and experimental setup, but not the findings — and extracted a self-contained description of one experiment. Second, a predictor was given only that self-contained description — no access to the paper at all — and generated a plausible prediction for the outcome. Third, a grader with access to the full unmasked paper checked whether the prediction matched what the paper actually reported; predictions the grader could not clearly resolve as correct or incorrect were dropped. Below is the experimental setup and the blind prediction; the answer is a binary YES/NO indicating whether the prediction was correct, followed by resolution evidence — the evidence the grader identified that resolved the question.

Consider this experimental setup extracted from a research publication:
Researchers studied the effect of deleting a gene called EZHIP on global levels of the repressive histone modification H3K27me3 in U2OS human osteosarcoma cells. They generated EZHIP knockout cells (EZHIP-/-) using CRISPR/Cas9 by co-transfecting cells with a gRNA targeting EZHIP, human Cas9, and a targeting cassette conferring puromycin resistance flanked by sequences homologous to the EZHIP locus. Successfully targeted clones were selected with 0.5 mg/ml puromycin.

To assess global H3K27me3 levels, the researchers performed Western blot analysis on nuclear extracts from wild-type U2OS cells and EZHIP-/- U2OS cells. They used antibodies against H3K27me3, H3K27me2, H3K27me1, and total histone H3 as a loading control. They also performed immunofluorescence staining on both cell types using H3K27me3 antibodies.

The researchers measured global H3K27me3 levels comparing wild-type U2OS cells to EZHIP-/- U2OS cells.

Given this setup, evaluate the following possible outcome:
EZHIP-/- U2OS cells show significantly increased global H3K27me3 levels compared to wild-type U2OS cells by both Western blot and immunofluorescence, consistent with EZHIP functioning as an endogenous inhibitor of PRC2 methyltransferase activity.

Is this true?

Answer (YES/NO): YES